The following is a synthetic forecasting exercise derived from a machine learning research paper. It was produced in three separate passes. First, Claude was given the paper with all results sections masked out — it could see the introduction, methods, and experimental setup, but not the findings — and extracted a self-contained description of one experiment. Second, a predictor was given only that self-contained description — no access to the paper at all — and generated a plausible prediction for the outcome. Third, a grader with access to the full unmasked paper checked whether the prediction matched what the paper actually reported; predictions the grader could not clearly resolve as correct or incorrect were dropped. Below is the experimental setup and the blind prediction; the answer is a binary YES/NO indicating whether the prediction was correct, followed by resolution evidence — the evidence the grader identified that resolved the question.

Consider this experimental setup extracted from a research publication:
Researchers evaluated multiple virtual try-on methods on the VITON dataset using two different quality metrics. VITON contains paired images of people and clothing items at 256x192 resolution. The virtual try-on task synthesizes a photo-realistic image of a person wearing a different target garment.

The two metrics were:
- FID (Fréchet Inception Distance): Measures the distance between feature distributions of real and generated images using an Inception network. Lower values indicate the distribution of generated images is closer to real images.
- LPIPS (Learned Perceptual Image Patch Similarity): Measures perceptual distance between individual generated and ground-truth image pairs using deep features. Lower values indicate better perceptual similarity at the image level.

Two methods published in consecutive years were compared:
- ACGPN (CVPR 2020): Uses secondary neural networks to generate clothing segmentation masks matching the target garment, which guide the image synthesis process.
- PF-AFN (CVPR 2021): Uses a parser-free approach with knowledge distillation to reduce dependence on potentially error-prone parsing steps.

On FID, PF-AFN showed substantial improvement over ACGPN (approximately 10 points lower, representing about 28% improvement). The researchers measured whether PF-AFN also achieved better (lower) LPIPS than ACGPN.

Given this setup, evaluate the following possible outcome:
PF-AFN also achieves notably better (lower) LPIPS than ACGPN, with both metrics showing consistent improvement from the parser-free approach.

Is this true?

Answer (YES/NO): NO